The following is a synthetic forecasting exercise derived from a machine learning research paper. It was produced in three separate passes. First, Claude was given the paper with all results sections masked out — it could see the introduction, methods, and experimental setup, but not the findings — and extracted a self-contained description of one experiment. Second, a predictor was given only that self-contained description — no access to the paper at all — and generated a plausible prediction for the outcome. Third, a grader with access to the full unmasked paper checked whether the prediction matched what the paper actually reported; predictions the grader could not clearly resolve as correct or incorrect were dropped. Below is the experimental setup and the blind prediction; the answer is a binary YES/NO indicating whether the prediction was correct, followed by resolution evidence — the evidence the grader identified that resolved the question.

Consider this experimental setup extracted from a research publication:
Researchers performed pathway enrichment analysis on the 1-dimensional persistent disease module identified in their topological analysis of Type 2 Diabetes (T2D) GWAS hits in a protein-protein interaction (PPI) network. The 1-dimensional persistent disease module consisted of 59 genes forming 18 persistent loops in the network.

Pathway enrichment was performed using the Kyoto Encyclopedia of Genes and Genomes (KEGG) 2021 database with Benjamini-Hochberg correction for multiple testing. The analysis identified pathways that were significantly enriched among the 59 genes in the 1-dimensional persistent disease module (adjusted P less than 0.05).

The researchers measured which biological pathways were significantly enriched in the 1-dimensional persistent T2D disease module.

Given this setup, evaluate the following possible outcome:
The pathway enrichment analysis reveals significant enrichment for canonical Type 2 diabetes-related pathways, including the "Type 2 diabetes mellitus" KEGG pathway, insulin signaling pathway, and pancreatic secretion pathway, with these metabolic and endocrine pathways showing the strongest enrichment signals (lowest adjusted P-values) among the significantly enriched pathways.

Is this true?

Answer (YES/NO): NO